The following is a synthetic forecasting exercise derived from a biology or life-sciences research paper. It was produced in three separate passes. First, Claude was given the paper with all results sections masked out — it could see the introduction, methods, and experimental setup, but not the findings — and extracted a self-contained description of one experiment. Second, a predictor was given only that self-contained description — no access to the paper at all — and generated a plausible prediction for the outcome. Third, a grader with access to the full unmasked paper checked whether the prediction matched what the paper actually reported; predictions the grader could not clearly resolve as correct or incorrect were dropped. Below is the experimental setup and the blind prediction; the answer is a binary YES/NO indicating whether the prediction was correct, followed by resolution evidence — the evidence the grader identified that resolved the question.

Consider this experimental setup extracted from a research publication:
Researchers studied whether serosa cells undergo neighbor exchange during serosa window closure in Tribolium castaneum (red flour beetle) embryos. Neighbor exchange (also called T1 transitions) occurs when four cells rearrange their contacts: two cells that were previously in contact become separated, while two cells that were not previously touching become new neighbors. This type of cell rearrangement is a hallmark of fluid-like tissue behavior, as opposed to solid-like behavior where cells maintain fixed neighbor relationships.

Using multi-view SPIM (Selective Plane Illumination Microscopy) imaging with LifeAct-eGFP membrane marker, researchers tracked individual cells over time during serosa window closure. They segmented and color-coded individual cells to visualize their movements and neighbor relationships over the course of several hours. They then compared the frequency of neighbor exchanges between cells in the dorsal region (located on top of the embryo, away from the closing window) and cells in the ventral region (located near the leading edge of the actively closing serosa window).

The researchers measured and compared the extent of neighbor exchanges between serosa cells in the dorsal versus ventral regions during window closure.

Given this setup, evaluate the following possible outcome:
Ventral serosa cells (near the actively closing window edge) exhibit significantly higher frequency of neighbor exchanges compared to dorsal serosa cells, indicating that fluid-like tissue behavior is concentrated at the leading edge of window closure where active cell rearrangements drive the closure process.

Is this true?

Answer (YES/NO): YES